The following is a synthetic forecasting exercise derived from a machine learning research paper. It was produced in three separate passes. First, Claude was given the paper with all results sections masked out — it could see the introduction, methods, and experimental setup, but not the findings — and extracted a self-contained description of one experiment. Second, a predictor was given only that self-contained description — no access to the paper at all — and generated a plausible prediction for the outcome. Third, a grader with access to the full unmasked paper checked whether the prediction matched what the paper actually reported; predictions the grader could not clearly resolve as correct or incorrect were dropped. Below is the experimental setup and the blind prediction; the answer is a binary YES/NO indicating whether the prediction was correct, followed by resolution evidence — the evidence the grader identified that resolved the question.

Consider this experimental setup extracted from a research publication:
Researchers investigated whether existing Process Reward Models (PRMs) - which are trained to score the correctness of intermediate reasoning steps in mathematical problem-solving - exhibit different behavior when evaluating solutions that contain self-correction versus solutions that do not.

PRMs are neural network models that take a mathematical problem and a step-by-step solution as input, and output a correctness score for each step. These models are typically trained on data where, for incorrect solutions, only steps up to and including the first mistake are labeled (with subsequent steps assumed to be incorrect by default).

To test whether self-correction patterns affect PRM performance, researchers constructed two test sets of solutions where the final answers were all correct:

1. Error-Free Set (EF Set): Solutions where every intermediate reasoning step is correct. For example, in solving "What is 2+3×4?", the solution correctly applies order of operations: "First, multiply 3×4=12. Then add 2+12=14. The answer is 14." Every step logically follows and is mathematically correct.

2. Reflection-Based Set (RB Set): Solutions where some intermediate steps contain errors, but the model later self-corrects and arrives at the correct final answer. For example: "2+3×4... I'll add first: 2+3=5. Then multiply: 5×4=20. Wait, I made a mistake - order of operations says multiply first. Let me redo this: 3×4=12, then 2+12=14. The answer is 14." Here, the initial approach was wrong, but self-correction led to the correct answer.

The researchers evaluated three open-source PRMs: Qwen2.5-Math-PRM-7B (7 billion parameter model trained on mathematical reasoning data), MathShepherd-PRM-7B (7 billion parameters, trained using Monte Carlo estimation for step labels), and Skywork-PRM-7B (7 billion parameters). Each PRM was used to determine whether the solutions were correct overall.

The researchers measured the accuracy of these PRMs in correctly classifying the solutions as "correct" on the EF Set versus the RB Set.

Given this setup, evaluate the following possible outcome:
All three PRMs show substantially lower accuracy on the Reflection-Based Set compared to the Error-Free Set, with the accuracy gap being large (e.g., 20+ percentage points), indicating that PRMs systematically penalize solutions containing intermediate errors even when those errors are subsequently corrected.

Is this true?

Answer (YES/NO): NO